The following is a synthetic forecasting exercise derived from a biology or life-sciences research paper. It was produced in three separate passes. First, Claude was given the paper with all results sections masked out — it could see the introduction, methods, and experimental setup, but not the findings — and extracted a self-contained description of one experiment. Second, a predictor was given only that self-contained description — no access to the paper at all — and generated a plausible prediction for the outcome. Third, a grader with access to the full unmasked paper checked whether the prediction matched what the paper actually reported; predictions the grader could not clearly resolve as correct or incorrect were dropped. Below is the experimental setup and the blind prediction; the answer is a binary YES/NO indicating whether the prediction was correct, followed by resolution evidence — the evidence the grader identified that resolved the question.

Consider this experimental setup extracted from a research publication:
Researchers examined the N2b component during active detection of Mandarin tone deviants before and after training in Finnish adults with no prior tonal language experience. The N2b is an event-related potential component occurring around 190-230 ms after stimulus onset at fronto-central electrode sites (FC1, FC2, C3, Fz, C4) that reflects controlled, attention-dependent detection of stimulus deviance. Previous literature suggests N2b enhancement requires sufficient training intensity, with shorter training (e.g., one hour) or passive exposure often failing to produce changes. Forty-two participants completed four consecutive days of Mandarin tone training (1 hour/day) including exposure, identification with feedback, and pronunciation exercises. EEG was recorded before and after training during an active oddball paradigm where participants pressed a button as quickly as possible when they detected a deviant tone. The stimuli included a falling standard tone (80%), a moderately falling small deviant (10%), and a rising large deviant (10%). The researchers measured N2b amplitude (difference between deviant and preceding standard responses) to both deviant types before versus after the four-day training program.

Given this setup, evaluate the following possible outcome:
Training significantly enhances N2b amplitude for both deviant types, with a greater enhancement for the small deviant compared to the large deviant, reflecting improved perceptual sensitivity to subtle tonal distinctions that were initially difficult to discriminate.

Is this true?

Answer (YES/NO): NO